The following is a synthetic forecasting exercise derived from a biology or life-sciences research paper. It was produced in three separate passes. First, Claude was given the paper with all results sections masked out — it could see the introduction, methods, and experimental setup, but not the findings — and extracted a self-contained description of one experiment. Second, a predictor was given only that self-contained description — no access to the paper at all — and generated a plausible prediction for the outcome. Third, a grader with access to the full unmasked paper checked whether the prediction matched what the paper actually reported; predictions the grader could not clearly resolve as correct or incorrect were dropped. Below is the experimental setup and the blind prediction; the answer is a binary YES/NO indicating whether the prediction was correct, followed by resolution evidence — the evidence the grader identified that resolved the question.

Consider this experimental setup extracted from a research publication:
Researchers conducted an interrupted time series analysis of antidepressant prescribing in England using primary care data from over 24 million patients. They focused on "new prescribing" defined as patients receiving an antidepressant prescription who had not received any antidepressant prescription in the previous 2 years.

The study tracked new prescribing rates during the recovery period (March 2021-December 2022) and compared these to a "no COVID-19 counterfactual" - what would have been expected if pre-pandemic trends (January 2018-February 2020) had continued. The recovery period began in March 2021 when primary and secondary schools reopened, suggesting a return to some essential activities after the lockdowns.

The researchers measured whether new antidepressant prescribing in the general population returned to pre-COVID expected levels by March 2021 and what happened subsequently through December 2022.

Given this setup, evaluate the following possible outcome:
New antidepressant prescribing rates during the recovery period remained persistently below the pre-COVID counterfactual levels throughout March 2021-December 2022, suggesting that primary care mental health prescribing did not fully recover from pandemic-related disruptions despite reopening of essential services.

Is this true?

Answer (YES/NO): NO